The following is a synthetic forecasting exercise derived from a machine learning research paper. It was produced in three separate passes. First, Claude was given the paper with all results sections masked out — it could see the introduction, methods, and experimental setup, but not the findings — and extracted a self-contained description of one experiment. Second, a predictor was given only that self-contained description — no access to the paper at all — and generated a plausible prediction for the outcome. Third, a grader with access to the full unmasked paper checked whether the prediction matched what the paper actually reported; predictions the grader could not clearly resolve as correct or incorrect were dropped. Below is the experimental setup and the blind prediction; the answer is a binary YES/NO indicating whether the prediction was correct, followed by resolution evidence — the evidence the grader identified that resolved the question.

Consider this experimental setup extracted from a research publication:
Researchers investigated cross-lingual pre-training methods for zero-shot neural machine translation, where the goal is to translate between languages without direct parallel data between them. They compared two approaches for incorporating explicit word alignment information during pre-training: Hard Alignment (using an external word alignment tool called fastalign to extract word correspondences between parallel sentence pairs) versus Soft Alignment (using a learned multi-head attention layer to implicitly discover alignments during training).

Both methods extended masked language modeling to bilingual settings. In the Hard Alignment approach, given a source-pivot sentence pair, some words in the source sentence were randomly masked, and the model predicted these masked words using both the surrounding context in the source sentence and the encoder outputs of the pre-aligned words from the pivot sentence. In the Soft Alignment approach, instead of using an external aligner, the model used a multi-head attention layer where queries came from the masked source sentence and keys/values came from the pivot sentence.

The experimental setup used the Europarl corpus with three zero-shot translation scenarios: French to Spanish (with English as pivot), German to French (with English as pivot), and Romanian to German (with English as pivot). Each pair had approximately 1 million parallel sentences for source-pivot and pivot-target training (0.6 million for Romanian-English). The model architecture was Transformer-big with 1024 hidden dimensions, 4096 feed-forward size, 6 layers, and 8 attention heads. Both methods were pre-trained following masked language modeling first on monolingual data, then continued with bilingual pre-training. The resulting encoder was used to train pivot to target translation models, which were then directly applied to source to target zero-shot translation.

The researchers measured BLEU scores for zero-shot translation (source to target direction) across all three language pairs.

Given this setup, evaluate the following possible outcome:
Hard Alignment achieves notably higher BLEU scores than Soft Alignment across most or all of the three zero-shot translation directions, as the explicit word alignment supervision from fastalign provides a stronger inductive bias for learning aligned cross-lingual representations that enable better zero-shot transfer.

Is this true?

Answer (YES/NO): NO